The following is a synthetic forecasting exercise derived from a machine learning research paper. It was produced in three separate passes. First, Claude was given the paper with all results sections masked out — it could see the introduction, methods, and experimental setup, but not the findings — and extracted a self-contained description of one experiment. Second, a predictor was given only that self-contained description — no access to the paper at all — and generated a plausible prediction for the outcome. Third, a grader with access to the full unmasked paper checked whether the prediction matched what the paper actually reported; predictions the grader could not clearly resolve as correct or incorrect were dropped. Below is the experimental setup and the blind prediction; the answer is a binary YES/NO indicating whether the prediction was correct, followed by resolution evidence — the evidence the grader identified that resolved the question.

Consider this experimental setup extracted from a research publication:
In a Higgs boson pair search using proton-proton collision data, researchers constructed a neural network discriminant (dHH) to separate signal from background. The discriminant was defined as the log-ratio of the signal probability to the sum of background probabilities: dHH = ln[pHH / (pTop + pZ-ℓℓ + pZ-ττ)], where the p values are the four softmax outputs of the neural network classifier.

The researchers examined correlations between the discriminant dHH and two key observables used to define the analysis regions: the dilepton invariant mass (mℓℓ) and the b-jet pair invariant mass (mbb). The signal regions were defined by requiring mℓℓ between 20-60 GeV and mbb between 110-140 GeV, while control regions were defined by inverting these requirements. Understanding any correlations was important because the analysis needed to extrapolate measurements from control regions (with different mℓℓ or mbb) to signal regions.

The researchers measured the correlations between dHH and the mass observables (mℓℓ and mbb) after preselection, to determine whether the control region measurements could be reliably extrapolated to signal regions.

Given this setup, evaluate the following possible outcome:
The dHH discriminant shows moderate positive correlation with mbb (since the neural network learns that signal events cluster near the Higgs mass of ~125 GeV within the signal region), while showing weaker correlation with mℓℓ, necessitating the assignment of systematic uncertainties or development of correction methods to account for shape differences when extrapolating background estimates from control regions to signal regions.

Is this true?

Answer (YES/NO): NO